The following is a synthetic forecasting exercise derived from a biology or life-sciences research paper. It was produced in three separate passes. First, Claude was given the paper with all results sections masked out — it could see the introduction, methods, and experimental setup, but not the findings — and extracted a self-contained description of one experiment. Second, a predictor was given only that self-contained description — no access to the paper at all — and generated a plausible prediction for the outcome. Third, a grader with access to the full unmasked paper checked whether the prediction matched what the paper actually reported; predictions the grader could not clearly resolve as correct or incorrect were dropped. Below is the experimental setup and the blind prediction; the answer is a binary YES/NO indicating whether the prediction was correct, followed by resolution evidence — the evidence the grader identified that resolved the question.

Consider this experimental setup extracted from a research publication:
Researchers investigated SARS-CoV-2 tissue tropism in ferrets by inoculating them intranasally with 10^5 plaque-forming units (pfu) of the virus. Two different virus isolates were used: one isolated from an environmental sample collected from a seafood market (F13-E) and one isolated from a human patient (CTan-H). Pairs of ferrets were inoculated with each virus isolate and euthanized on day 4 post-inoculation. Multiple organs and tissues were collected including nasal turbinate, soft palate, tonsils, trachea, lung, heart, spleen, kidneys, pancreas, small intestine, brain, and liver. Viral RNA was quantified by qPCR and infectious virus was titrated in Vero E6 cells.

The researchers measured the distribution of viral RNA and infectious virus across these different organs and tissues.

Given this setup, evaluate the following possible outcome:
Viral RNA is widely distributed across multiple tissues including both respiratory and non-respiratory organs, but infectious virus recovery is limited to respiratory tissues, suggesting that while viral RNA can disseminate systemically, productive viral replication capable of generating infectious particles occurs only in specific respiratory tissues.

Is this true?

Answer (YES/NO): NO